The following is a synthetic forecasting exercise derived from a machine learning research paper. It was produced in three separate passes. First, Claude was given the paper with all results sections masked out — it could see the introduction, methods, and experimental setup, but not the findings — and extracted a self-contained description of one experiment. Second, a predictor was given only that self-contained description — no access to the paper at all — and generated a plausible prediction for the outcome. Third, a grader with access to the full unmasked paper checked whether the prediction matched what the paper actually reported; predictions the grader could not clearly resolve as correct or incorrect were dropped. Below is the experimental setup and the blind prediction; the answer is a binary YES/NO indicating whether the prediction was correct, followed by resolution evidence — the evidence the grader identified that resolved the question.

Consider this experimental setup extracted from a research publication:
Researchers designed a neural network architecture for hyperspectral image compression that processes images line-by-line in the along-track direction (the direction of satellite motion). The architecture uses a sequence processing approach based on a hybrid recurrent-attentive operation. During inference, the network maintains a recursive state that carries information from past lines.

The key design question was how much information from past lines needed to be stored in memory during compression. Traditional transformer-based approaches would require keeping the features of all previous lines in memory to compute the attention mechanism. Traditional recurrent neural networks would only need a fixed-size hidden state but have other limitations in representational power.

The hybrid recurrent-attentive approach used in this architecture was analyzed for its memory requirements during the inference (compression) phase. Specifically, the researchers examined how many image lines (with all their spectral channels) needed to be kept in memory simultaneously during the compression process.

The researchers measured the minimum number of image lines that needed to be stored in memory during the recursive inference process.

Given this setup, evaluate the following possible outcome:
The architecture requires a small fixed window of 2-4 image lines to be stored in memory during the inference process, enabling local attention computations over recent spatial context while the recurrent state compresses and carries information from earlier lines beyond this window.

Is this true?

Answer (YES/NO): YES